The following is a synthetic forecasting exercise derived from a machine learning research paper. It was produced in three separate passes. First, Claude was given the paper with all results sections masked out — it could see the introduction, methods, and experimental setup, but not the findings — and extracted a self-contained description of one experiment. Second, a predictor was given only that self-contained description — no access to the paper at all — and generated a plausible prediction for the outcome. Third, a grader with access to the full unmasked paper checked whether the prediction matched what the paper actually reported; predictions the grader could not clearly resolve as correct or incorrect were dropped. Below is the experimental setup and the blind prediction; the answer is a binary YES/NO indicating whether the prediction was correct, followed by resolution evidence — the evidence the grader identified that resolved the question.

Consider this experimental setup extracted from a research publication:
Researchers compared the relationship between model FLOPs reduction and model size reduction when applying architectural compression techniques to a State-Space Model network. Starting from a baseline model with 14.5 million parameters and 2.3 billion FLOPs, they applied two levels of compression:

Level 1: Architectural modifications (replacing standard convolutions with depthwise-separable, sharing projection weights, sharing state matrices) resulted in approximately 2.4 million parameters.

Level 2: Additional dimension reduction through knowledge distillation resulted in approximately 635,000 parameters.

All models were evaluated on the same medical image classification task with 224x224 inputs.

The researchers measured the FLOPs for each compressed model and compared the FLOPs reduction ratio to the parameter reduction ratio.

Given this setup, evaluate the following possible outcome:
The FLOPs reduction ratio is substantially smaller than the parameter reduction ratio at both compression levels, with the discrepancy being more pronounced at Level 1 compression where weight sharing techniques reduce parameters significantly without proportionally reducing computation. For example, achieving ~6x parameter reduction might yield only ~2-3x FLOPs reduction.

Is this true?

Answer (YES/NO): NO